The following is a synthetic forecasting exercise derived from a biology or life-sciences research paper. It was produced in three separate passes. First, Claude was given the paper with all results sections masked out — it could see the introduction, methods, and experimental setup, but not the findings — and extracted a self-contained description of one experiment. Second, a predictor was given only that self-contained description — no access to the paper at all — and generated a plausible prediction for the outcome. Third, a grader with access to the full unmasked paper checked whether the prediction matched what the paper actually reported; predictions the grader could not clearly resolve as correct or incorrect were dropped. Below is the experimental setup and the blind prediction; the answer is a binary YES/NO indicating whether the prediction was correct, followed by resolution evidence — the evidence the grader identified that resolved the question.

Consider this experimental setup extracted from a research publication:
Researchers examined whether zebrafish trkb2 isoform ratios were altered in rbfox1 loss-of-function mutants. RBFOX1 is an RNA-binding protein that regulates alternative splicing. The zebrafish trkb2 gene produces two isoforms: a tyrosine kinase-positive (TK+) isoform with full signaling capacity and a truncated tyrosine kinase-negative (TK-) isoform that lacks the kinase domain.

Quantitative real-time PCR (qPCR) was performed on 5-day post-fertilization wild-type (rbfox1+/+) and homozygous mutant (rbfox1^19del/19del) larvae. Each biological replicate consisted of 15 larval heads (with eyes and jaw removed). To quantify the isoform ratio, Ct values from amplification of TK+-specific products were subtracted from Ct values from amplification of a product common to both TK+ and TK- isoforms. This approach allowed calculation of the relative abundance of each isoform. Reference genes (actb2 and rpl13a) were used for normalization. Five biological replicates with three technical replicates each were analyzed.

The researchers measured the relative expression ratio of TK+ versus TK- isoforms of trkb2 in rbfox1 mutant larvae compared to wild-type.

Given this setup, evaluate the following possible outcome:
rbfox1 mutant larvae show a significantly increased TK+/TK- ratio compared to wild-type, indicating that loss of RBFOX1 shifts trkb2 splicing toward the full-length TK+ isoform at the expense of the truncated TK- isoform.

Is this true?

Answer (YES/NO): YES